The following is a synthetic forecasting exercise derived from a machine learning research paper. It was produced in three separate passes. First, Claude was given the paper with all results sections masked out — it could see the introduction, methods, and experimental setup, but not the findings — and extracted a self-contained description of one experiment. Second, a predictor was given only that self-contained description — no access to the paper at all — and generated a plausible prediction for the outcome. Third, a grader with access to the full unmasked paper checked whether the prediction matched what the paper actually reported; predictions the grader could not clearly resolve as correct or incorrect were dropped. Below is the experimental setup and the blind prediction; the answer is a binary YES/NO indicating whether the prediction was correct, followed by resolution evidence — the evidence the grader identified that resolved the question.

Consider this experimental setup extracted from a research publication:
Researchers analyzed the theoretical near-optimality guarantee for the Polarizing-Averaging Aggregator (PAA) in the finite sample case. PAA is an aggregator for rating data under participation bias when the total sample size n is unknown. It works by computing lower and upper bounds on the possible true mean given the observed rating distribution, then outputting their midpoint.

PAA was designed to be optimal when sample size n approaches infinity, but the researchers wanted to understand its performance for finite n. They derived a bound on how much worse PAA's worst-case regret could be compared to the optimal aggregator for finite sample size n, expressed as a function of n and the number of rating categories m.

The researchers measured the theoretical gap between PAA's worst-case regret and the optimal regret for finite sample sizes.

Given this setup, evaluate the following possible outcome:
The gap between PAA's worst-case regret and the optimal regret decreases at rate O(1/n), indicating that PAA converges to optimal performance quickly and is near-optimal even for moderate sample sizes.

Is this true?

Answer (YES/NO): NO